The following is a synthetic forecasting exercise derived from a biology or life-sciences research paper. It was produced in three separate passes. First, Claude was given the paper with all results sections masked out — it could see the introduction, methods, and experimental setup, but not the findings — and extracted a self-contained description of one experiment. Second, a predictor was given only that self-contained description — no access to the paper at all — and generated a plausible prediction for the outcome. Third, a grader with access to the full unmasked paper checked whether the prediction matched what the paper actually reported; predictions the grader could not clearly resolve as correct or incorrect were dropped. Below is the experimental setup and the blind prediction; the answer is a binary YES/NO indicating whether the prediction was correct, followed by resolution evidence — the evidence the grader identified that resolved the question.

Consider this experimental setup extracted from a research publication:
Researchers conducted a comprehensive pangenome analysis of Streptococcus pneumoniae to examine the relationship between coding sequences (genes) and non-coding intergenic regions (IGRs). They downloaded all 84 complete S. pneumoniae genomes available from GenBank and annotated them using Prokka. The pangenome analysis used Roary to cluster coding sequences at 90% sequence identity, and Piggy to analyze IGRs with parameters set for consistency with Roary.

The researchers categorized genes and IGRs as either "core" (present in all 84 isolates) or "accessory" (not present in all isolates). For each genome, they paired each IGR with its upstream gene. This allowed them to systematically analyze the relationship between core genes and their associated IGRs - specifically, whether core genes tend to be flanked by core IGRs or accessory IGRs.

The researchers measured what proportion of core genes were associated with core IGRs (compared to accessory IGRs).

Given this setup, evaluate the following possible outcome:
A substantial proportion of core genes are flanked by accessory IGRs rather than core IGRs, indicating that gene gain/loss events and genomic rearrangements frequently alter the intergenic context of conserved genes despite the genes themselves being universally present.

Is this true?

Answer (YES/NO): NO